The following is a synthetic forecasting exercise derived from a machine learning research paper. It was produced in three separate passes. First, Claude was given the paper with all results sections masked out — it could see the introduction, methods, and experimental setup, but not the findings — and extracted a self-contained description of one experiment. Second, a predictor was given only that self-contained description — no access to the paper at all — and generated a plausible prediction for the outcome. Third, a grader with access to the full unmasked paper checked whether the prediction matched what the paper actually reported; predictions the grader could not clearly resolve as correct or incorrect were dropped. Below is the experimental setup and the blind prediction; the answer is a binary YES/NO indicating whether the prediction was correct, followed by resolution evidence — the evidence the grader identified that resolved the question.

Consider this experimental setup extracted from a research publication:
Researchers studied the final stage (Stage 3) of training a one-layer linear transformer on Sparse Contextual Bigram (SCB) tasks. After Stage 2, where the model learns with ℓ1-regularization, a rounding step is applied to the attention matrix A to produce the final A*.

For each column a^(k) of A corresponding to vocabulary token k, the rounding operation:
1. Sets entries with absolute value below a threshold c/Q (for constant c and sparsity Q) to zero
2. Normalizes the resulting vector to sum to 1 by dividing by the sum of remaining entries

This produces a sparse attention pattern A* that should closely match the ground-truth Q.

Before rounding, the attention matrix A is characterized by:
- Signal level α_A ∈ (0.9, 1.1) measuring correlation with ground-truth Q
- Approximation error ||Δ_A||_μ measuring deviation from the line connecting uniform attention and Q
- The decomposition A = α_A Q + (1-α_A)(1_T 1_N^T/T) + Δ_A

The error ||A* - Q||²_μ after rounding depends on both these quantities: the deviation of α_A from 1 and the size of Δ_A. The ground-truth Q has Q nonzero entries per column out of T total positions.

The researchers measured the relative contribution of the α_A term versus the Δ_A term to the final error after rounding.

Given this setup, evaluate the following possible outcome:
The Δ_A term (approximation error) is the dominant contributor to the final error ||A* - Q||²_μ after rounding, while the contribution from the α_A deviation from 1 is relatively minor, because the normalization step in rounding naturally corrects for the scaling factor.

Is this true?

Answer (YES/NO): YES